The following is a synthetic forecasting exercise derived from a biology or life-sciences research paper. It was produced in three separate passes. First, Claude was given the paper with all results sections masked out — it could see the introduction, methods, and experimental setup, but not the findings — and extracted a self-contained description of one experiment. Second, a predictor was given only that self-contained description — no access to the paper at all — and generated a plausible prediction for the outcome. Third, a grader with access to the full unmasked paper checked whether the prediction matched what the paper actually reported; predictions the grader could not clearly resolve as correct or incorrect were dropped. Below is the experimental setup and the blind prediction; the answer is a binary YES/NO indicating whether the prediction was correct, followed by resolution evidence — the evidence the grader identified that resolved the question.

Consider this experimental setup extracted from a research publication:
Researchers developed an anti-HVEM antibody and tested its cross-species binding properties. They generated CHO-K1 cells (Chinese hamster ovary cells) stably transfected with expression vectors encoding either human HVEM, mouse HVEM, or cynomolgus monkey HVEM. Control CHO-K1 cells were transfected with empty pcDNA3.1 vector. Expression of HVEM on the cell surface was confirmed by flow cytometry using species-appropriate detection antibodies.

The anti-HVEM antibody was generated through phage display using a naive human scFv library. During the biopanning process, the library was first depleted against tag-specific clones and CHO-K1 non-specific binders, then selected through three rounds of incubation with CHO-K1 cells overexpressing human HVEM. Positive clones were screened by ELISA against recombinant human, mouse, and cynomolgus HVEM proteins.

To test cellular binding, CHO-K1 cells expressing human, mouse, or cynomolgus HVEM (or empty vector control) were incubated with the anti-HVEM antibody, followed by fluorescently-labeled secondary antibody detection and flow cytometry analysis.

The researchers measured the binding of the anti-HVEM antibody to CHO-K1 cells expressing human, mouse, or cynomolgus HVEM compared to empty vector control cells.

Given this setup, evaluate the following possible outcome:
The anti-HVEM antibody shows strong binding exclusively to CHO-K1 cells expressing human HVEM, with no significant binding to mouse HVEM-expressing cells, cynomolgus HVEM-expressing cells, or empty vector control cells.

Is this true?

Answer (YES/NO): NO